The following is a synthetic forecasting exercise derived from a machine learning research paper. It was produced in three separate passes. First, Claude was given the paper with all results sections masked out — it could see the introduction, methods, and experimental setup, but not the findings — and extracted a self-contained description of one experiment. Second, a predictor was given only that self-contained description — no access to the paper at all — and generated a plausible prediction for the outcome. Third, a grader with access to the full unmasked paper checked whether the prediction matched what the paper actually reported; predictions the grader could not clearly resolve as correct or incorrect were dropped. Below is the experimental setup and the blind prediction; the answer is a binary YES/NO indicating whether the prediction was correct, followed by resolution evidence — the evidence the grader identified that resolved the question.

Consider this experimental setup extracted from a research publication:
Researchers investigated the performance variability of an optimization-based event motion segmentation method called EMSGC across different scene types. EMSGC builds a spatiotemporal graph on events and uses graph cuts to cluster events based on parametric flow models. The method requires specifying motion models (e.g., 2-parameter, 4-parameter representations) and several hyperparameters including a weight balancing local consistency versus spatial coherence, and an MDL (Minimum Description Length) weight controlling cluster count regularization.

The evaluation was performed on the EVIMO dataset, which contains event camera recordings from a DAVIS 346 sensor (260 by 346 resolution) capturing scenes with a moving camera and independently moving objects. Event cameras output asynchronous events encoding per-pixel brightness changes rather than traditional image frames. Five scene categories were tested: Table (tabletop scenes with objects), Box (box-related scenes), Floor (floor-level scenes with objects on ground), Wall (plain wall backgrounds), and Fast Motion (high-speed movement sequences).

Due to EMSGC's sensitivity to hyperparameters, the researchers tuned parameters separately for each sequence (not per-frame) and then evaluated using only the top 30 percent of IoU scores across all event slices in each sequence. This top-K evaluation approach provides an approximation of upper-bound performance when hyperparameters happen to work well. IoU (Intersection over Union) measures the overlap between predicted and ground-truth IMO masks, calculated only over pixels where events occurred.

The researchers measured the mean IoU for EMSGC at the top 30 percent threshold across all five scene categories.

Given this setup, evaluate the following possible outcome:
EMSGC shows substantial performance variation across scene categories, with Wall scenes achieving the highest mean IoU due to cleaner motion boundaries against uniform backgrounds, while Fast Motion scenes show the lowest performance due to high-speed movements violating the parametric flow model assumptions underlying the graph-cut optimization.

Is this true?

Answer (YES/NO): NO